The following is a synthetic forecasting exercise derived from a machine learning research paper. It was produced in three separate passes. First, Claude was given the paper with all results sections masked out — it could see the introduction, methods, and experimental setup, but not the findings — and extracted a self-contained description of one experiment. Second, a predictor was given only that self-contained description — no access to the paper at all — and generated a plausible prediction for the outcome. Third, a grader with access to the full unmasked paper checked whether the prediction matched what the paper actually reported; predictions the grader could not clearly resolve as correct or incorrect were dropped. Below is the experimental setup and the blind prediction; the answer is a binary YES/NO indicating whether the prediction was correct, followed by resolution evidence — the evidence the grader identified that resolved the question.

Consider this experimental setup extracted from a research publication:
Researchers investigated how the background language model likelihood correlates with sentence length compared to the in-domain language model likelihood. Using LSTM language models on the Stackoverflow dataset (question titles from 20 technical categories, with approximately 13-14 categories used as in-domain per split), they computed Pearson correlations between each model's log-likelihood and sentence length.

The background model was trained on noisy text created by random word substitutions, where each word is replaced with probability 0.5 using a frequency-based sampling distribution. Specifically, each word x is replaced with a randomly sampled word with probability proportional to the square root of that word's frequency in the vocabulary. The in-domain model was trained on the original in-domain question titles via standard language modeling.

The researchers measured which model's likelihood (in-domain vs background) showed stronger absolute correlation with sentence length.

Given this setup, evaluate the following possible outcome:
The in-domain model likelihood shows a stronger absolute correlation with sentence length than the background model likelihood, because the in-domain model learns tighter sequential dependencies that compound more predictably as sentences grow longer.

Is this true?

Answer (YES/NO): NO